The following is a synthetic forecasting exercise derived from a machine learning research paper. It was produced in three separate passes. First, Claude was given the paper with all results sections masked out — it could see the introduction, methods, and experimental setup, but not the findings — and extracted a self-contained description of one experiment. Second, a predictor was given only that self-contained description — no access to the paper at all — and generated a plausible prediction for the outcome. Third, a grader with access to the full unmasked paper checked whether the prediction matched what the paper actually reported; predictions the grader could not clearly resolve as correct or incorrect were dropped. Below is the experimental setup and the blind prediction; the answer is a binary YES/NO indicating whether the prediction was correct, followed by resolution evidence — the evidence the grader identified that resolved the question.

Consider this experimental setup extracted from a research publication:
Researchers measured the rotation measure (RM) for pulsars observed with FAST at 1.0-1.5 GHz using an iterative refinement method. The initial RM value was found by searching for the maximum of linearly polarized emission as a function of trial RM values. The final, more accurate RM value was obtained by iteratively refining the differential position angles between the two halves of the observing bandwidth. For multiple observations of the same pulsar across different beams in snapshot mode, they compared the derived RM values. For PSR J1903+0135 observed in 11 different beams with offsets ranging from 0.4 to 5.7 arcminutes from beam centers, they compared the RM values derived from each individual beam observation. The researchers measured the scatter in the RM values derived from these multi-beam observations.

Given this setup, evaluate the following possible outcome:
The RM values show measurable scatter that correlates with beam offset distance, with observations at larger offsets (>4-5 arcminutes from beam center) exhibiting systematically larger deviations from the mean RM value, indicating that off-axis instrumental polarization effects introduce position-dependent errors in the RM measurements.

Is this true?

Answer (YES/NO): NO